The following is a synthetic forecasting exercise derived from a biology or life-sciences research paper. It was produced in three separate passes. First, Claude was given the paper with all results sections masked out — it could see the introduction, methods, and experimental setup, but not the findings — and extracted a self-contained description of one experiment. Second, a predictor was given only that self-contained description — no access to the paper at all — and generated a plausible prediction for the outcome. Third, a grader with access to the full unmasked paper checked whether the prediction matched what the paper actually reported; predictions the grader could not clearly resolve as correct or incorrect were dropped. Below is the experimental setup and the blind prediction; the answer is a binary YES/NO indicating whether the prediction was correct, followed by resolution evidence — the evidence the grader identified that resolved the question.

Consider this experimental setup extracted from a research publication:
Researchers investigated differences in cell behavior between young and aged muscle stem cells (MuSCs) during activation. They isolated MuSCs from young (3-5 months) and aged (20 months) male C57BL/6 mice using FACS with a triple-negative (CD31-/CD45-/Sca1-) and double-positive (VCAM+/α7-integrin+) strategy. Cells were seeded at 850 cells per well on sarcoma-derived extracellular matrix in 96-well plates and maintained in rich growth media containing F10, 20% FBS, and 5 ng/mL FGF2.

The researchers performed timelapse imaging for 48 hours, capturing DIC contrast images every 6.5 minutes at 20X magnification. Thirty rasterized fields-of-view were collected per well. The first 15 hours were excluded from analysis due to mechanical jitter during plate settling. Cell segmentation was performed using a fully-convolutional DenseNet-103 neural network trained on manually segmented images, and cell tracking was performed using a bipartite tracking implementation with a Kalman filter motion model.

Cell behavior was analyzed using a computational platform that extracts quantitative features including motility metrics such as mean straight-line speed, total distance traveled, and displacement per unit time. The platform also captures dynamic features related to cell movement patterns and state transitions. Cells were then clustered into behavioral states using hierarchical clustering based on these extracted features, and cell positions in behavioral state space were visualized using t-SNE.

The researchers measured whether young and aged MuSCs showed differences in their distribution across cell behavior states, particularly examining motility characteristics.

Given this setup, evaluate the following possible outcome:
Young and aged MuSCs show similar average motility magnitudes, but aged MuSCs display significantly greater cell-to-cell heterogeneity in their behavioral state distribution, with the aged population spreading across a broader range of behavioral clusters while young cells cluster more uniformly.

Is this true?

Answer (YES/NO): NO